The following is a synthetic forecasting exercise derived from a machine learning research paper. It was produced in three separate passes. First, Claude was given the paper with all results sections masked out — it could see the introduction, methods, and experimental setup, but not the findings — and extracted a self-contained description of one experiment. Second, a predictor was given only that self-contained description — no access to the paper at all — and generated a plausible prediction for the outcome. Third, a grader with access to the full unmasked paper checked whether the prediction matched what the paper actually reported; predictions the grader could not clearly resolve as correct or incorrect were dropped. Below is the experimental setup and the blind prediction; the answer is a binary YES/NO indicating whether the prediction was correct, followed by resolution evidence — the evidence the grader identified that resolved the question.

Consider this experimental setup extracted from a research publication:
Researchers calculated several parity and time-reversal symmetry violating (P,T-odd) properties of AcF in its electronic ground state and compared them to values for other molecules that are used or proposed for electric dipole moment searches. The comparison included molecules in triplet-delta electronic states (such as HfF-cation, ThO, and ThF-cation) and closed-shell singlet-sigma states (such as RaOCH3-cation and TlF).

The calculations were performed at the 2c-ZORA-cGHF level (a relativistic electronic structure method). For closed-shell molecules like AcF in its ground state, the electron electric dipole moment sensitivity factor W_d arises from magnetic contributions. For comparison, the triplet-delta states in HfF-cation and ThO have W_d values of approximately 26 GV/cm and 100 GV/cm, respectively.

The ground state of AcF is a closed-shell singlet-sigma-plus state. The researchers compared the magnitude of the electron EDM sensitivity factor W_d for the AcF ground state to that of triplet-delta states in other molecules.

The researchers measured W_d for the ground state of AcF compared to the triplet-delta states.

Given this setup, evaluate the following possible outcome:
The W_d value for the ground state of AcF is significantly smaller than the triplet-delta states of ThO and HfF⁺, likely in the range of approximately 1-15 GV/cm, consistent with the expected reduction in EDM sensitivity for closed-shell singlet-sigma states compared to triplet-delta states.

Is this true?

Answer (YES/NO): NO